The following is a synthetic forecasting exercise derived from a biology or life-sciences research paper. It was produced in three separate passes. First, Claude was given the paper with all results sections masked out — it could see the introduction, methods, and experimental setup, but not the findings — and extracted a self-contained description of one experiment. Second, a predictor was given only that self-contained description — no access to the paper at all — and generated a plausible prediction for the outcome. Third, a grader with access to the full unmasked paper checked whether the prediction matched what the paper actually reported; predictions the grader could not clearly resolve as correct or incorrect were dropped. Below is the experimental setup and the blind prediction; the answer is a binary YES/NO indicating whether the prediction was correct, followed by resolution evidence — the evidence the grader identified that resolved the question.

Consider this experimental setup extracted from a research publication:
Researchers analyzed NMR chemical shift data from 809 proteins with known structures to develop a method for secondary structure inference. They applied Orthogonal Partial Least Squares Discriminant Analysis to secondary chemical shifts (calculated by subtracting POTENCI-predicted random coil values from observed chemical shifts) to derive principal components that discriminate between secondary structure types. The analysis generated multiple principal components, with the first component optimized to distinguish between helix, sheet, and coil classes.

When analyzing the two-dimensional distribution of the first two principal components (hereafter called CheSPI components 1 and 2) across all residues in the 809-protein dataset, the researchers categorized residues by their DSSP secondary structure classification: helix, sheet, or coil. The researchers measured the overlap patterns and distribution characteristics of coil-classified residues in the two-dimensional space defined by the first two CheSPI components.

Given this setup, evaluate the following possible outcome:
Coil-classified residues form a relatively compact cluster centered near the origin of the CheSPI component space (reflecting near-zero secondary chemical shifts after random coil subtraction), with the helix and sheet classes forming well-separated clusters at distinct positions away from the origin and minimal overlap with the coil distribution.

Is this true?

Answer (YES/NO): NO